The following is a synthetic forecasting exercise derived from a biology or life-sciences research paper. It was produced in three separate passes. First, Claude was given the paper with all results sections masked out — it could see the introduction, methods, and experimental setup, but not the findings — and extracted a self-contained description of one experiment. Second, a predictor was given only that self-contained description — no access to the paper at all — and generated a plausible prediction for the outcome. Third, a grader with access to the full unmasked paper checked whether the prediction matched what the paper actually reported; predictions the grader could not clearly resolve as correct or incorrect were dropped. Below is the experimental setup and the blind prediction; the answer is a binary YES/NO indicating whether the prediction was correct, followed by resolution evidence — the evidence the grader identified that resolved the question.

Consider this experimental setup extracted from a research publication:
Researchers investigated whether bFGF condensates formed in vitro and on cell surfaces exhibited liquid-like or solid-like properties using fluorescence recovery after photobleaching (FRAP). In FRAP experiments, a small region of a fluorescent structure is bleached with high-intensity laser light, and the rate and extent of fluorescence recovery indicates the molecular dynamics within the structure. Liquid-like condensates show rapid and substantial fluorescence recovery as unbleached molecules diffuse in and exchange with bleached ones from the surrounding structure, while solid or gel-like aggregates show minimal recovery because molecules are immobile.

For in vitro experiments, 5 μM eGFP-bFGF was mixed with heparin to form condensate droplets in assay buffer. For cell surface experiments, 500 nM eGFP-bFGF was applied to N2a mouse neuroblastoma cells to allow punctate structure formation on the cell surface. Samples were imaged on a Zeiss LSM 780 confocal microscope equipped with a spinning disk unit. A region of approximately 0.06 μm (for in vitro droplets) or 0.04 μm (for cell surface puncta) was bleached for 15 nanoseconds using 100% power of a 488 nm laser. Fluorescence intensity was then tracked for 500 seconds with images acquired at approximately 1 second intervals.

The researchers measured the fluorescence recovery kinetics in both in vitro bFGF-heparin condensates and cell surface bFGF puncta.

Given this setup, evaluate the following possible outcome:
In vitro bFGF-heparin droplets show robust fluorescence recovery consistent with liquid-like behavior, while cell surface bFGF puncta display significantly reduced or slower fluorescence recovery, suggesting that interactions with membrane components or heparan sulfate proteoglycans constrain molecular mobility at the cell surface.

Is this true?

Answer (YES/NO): NO